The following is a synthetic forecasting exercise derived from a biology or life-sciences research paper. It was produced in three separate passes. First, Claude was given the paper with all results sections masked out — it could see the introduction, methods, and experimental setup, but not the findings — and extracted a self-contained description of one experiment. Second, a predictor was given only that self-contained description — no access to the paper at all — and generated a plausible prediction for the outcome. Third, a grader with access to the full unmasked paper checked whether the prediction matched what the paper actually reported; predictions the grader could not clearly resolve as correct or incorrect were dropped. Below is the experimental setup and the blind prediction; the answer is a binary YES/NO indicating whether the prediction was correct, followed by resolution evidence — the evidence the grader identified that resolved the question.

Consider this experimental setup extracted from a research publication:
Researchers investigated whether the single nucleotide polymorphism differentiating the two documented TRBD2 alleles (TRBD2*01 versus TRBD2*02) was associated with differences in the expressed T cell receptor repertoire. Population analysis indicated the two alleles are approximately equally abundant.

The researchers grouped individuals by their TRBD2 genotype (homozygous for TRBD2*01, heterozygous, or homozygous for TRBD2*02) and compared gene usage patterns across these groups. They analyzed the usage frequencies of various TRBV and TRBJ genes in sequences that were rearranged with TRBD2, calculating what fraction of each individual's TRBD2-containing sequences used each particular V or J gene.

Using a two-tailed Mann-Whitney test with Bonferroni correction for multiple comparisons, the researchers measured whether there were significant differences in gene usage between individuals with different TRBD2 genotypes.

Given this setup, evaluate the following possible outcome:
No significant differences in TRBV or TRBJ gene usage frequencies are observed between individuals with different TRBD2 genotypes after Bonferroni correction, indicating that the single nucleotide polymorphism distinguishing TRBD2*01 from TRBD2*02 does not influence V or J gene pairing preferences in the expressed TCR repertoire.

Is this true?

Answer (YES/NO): NO